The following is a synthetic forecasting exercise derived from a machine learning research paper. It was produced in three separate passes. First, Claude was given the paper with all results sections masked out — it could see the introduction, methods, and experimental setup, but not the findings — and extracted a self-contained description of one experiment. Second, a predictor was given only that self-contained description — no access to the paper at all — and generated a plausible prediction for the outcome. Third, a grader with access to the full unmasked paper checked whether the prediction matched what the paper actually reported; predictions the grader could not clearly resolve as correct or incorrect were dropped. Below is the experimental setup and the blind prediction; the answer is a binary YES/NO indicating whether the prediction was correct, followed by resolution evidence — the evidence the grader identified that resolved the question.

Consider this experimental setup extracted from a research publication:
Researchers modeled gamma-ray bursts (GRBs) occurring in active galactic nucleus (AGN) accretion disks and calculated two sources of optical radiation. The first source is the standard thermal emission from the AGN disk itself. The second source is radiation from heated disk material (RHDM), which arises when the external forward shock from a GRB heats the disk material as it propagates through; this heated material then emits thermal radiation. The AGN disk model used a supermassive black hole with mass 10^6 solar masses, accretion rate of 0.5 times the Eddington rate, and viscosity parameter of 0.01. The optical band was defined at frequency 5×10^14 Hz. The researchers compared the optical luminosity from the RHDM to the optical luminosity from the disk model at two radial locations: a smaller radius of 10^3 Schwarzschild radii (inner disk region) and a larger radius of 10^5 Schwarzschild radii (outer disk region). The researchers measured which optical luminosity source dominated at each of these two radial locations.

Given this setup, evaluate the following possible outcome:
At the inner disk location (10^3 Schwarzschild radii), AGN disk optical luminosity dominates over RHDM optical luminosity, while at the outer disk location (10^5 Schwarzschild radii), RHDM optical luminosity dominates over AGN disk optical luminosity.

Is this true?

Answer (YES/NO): YES